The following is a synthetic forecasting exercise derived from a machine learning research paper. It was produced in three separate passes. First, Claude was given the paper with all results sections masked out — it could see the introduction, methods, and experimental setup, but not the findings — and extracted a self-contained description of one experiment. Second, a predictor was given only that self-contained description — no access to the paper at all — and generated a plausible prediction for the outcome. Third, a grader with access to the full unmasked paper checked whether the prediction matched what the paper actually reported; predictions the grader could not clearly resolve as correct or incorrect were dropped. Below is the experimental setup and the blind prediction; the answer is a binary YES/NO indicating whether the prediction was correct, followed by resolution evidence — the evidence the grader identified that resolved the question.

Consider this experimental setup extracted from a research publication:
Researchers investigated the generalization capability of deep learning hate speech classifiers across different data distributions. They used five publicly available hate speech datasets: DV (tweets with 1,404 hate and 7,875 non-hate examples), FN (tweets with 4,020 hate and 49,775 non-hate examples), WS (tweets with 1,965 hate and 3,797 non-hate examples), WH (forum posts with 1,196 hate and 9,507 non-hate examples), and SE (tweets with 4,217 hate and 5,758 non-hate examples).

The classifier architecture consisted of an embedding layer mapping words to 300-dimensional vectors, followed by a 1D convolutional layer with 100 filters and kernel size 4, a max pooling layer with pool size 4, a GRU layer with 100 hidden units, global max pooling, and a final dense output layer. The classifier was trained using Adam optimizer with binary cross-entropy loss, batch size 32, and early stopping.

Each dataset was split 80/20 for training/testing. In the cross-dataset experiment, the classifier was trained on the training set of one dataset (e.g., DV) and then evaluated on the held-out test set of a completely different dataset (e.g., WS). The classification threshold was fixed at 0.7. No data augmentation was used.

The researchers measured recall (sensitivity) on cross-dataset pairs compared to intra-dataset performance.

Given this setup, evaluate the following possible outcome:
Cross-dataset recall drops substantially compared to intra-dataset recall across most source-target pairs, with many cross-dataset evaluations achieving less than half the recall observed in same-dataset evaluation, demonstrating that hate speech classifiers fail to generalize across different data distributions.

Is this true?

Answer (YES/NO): YES